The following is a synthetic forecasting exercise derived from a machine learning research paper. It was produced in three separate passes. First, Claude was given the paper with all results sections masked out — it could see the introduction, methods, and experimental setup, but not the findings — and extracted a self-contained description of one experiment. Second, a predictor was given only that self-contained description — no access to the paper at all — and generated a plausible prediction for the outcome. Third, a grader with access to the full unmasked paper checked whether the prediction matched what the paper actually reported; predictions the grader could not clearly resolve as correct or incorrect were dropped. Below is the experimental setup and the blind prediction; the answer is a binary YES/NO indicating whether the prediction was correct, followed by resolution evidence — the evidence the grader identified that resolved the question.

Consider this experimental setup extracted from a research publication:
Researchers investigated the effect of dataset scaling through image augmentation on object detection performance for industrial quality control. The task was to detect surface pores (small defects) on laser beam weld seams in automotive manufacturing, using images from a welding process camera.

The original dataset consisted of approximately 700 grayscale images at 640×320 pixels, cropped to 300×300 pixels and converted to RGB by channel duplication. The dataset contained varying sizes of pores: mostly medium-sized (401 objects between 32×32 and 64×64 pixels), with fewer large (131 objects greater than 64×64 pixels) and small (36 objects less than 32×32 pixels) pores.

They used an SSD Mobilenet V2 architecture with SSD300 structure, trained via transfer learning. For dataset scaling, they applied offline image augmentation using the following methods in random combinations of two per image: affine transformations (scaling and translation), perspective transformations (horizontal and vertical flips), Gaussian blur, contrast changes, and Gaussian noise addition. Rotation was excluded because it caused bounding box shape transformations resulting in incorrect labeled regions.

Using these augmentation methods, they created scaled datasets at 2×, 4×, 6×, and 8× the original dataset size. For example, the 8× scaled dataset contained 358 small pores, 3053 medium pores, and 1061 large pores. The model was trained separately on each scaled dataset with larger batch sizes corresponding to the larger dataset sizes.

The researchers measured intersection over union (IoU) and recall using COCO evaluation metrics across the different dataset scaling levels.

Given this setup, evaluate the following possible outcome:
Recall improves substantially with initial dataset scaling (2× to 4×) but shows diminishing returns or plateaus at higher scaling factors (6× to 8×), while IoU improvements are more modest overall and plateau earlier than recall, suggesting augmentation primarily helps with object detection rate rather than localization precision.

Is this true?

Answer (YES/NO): NO